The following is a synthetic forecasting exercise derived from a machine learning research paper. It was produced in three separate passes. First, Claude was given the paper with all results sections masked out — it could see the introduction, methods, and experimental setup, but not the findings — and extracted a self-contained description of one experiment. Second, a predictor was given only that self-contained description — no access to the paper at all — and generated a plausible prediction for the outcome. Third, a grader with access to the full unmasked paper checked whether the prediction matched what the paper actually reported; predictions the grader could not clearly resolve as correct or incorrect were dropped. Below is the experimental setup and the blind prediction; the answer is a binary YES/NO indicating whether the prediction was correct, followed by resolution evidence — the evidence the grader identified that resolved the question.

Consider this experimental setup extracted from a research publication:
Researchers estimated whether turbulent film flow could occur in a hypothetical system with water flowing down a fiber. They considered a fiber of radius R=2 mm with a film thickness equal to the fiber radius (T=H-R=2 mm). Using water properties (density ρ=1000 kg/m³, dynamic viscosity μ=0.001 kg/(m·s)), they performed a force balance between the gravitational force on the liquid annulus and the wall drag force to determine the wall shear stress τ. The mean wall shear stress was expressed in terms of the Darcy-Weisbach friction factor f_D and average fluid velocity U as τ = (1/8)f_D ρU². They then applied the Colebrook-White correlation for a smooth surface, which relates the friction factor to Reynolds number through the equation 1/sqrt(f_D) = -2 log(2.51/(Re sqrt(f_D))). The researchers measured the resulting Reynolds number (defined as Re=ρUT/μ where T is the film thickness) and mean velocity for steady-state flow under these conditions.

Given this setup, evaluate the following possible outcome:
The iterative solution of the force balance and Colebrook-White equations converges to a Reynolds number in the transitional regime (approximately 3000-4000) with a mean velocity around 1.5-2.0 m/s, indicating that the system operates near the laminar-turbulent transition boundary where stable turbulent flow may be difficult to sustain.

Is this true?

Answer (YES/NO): NO